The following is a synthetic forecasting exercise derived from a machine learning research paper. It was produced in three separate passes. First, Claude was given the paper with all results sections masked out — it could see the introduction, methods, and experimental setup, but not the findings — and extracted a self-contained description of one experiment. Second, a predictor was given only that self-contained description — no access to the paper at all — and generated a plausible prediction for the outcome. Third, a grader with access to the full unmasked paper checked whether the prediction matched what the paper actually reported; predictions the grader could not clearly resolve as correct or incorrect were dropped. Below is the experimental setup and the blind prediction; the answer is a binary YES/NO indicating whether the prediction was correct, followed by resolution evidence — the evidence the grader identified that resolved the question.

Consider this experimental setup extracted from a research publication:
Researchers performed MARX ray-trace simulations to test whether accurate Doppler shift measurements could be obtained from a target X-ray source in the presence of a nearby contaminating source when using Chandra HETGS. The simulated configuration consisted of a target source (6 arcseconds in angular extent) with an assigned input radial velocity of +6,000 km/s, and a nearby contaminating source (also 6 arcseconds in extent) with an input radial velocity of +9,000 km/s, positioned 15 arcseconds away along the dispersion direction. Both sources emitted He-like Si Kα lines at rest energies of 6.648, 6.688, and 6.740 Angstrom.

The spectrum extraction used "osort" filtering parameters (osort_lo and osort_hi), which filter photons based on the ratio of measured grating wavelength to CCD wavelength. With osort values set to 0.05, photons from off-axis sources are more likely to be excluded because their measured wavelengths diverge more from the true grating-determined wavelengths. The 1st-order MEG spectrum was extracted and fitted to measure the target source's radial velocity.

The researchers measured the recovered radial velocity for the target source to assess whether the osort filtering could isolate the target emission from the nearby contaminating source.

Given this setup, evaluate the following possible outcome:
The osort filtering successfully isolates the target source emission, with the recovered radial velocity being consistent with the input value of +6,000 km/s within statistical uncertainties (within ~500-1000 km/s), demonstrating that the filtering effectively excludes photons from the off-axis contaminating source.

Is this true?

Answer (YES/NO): YES